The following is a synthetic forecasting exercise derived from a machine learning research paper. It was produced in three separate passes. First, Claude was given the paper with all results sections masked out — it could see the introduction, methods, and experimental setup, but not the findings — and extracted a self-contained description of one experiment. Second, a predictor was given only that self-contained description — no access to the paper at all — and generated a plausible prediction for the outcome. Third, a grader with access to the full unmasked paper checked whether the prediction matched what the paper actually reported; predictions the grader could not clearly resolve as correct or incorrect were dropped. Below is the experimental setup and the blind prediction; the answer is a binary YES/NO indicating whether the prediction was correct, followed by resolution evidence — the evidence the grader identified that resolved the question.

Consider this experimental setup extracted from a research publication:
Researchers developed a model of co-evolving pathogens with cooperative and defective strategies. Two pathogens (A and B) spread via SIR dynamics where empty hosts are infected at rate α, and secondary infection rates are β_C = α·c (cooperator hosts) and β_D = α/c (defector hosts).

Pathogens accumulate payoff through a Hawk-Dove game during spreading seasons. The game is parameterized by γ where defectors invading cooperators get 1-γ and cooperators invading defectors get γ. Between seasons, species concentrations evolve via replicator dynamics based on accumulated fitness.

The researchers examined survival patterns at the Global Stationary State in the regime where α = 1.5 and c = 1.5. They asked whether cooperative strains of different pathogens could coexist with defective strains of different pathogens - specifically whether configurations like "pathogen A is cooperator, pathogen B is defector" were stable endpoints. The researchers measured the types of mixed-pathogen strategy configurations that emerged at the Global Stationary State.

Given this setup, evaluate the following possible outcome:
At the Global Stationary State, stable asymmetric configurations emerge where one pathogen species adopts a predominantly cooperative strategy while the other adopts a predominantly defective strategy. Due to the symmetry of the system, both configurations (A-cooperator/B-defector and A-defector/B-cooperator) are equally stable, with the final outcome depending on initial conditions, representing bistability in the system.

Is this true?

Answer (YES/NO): NO